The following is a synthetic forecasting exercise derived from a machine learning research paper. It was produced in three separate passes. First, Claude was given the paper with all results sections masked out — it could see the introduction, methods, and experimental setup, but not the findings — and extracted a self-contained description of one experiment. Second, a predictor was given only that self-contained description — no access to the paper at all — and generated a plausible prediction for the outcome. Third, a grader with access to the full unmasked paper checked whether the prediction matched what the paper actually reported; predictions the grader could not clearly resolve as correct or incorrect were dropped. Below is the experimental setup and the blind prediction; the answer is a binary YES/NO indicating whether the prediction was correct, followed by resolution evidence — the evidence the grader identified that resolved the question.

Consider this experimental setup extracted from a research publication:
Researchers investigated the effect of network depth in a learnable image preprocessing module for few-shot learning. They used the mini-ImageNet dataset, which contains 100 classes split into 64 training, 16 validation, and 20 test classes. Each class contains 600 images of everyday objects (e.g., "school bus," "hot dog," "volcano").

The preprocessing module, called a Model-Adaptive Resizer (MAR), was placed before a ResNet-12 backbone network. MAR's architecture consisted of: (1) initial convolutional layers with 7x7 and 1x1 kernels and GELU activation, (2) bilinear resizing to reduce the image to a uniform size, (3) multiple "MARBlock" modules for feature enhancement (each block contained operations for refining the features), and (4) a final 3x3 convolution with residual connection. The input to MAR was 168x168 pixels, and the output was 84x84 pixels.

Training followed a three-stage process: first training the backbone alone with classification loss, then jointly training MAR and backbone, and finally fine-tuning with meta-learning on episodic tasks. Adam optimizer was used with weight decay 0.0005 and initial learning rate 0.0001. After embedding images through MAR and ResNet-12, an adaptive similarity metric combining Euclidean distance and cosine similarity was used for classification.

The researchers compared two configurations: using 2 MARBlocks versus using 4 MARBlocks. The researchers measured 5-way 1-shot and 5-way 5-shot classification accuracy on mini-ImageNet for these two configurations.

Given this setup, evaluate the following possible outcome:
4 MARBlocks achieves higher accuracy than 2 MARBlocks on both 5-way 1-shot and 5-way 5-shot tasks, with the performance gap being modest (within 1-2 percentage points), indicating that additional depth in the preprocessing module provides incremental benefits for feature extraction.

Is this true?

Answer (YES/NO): NO